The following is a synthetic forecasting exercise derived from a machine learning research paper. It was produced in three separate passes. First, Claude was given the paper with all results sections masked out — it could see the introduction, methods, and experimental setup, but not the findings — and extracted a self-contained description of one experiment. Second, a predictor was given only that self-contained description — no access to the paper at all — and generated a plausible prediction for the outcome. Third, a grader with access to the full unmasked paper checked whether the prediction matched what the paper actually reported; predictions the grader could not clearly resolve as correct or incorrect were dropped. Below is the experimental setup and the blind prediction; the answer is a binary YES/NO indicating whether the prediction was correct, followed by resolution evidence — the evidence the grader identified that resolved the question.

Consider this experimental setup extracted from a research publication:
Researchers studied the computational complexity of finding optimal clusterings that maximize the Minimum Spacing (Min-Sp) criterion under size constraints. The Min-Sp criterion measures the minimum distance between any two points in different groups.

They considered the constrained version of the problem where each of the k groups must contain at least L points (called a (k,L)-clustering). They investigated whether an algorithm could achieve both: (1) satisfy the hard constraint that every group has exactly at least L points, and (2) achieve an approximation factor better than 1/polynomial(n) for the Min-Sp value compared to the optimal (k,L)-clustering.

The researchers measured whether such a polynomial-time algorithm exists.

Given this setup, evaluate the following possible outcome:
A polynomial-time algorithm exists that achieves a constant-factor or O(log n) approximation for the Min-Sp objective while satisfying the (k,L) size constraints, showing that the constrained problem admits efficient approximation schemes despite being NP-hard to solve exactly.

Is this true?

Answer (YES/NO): NO